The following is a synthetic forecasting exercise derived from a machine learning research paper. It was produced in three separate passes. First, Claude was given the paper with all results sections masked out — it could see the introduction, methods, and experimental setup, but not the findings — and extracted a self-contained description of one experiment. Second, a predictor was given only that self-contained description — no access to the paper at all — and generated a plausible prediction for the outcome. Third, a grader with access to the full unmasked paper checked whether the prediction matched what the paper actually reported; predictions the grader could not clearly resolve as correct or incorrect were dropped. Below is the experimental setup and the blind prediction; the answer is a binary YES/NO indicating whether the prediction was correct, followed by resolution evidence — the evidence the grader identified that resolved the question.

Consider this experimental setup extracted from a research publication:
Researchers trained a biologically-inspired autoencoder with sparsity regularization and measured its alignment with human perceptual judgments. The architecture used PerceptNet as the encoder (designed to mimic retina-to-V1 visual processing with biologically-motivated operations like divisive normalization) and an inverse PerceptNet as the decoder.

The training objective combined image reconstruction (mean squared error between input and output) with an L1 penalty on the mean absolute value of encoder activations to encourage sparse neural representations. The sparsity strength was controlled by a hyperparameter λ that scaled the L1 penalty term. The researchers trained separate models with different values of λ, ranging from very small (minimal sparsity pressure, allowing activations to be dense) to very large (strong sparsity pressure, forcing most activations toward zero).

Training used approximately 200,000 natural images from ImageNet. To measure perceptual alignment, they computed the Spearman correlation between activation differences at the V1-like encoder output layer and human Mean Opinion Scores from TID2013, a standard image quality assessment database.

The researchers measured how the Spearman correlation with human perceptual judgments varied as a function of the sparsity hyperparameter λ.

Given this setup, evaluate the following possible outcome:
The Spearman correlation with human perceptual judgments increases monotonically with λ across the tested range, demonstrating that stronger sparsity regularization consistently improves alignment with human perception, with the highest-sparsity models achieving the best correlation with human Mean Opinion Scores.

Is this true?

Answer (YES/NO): NO